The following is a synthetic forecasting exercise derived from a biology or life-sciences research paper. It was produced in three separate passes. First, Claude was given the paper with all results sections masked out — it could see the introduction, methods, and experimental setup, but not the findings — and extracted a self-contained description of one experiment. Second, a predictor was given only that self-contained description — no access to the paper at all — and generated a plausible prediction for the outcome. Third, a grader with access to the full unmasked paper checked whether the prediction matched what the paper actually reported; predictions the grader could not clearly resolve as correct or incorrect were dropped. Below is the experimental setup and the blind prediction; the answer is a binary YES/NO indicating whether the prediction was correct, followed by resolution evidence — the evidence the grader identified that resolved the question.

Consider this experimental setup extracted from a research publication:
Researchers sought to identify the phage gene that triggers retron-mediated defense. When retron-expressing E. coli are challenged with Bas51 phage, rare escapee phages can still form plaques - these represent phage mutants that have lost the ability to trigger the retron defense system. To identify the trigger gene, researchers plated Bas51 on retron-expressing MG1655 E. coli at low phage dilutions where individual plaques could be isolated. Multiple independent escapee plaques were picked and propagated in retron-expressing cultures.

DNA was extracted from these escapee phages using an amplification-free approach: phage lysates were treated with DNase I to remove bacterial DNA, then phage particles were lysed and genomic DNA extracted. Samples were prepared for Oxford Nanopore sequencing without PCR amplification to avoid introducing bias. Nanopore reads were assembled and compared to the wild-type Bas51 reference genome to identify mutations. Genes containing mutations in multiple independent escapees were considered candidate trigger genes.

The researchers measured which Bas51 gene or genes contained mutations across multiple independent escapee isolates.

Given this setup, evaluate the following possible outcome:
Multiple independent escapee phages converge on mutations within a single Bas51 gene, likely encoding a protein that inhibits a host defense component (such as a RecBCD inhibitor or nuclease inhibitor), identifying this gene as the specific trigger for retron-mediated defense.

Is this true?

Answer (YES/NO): NO